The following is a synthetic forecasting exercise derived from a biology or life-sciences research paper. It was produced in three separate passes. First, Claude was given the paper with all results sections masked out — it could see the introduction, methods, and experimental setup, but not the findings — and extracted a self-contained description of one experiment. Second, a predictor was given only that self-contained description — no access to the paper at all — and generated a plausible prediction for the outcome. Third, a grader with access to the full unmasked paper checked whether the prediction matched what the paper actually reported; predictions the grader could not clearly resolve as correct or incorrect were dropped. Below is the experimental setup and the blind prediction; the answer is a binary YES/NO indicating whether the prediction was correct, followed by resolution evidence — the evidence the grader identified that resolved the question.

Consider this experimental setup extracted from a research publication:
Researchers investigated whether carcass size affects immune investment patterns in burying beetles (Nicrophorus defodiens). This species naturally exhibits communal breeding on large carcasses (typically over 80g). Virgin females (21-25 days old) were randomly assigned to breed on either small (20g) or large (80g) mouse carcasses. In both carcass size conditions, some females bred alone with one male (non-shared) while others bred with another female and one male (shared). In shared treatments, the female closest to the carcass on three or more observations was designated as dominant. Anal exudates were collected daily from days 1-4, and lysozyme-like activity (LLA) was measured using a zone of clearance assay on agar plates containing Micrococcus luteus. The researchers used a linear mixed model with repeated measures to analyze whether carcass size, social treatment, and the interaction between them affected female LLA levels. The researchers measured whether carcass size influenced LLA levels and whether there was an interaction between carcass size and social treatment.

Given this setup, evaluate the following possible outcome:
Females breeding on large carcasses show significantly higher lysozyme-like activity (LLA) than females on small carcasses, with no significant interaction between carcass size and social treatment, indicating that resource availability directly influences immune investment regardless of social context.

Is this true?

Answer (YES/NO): NO